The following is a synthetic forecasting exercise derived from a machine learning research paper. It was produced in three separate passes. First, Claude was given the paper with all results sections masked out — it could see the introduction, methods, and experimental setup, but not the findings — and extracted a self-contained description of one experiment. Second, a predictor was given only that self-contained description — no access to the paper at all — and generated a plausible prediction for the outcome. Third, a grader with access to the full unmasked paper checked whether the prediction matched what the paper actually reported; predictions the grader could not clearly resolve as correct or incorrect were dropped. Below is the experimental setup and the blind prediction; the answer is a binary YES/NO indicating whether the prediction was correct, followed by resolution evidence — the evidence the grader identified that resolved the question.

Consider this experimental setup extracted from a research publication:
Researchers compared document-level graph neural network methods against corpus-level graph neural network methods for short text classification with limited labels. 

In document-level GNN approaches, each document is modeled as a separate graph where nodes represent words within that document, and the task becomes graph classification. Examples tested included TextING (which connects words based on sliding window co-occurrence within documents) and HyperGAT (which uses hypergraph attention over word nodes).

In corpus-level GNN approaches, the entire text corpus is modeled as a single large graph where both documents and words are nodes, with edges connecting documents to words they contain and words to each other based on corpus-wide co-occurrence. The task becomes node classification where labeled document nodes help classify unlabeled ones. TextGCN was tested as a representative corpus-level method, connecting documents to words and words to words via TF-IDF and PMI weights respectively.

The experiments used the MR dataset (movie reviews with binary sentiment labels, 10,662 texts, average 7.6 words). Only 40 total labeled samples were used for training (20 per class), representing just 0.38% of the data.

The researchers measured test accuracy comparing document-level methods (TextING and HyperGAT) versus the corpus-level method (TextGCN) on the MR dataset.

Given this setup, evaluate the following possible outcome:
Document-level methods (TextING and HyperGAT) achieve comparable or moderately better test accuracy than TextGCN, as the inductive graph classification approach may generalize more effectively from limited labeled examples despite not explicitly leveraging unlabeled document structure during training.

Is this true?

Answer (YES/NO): YES